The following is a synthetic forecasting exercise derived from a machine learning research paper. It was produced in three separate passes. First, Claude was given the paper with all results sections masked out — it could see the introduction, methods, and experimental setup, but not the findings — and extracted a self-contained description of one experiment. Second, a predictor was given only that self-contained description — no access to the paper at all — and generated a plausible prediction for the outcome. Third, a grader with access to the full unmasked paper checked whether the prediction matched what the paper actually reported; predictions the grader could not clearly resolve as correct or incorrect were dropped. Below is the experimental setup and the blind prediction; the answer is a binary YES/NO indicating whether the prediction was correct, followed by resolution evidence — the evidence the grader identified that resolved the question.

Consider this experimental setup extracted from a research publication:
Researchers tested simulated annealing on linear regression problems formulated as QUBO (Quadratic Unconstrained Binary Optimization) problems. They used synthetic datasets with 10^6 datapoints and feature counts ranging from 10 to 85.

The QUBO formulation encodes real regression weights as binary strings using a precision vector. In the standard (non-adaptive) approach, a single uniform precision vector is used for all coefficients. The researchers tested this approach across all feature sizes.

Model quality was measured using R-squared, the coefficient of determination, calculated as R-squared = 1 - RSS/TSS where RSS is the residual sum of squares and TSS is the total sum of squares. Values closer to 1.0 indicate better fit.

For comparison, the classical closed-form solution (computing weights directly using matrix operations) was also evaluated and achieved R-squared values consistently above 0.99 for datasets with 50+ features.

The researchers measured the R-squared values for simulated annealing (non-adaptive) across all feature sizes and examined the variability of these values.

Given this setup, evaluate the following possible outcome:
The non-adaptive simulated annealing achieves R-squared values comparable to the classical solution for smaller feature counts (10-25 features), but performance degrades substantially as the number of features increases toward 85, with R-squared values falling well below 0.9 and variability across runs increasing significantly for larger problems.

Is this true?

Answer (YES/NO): NO